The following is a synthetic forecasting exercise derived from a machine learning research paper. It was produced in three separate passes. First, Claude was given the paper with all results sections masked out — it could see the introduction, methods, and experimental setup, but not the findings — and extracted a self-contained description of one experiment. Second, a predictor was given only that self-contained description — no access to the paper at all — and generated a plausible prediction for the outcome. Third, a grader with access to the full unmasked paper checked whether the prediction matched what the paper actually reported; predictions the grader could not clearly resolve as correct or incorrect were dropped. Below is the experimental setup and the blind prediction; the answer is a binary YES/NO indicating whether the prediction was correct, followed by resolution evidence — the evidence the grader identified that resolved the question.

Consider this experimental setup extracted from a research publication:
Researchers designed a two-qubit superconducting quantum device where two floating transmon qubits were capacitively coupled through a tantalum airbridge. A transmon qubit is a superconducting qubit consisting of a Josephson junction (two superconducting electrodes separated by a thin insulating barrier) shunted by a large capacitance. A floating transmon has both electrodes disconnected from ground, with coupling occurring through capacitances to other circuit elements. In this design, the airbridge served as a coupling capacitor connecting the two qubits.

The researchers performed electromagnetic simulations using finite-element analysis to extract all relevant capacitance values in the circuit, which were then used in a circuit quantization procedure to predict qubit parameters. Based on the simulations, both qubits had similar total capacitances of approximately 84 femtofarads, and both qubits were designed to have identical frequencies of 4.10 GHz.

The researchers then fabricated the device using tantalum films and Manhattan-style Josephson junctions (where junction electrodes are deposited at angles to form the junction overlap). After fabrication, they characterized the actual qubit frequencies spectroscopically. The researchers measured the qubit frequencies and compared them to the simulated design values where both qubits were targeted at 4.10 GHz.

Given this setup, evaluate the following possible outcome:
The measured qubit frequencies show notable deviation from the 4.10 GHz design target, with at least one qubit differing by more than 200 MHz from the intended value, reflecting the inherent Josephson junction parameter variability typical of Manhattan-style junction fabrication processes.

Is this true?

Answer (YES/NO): YES